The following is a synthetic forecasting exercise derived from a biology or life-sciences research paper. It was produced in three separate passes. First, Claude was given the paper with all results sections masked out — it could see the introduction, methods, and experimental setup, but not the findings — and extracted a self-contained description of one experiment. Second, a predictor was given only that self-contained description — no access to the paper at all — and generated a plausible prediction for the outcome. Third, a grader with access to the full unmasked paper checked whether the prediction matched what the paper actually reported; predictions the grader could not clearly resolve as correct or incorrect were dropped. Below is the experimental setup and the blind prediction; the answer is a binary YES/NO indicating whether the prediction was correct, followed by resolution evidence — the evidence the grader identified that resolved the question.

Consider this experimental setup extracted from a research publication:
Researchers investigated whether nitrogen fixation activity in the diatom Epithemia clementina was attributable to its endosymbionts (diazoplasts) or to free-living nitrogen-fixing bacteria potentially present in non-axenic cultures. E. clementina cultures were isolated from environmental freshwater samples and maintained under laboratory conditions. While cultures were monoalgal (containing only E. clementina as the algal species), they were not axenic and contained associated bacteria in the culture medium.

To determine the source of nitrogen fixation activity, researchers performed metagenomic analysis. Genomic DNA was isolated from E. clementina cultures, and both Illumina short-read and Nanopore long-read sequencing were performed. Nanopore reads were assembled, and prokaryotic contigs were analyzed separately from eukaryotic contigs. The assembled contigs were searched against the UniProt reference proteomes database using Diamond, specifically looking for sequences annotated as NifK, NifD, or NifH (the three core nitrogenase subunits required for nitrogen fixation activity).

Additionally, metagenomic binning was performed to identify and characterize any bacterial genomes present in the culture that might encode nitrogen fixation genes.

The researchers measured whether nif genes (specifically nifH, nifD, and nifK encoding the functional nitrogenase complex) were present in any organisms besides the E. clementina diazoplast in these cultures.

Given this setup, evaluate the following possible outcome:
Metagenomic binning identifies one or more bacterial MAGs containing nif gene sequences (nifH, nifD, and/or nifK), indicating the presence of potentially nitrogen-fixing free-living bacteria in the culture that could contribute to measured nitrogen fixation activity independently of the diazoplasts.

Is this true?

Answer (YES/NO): YES